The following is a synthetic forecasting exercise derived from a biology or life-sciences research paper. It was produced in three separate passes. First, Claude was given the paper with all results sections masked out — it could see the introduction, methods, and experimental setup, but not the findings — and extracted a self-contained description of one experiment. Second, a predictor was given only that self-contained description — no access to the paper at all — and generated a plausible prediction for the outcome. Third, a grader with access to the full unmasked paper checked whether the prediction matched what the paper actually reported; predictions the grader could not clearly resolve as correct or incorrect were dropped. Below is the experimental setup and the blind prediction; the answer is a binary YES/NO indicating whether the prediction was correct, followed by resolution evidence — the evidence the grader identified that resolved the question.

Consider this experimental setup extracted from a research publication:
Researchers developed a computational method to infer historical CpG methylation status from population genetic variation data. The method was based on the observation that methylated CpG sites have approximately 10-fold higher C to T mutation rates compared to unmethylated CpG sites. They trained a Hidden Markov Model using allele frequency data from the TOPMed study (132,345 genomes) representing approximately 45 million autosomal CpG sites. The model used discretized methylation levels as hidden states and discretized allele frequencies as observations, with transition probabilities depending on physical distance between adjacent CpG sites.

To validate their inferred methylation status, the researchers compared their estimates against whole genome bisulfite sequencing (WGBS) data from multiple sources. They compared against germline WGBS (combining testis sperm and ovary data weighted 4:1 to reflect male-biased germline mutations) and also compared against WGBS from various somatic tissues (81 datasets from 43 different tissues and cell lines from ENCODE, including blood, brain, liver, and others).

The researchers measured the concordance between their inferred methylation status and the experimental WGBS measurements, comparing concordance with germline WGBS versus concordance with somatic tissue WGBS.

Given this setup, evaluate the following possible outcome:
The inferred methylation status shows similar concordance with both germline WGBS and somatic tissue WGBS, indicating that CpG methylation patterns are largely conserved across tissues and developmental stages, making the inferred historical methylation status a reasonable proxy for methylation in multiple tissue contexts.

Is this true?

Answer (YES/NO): NO